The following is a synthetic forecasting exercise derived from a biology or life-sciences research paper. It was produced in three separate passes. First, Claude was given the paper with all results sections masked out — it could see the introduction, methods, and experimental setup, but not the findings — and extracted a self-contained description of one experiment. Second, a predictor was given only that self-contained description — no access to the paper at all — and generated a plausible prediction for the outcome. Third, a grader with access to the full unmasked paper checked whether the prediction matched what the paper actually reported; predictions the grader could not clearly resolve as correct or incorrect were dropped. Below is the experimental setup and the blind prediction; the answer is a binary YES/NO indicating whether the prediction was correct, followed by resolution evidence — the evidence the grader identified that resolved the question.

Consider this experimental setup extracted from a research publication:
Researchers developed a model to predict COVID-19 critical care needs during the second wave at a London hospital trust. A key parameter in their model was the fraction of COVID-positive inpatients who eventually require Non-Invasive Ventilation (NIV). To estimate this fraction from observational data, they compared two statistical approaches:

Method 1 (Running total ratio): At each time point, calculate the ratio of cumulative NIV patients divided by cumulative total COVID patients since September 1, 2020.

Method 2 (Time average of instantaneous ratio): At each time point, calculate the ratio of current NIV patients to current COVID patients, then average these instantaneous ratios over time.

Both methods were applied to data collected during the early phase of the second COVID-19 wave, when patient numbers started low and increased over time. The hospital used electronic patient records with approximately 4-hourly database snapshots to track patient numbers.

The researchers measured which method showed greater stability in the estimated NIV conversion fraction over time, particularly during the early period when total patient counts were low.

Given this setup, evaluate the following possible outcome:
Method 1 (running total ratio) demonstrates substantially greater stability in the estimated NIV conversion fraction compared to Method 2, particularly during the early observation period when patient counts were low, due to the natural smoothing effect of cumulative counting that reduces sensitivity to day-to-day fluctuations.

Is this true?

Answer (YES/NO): YES